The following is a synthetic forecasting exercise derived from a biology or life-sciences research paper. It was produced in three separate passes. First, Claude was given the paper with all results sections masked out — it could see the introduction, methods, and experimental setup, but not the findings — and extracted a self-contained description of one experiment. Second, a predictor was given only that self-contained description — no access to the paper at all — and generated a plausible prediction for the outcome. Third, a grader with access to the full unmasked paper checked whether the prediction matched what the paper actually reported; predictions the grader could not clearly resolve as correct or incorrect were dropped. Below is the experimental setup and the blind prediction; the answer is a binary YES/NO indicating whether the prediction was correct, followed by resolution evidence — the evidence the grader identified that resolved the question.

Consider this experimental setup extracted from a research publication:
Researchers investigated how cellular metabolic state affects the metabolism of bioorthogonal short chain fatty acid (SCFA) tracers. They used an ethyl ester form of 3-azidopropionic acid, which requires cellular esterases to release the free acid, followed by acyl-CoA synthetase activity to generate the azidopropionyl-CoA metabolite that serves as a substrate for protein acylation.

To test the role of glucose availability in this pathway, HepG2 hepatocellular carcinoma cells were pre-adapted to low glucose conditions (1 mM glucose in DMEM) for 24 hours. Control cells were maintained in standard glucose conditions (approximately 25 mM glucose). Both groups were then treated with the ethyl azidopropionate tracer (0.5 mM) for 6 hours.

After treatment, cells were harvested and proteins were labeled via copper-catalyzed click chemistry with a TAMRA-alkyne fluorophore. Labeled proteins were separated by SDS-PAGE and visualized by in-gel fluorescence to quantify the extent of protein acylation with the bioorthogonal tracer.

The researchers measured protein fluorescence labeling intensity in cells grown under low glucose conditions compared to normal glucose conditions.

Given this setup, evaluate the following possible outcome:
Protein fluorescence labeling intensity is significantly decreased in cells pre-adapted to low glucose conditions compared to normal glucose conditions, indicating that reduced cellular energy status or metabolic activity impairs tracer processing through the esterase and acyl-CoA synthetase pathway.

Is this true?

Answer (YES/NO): NO